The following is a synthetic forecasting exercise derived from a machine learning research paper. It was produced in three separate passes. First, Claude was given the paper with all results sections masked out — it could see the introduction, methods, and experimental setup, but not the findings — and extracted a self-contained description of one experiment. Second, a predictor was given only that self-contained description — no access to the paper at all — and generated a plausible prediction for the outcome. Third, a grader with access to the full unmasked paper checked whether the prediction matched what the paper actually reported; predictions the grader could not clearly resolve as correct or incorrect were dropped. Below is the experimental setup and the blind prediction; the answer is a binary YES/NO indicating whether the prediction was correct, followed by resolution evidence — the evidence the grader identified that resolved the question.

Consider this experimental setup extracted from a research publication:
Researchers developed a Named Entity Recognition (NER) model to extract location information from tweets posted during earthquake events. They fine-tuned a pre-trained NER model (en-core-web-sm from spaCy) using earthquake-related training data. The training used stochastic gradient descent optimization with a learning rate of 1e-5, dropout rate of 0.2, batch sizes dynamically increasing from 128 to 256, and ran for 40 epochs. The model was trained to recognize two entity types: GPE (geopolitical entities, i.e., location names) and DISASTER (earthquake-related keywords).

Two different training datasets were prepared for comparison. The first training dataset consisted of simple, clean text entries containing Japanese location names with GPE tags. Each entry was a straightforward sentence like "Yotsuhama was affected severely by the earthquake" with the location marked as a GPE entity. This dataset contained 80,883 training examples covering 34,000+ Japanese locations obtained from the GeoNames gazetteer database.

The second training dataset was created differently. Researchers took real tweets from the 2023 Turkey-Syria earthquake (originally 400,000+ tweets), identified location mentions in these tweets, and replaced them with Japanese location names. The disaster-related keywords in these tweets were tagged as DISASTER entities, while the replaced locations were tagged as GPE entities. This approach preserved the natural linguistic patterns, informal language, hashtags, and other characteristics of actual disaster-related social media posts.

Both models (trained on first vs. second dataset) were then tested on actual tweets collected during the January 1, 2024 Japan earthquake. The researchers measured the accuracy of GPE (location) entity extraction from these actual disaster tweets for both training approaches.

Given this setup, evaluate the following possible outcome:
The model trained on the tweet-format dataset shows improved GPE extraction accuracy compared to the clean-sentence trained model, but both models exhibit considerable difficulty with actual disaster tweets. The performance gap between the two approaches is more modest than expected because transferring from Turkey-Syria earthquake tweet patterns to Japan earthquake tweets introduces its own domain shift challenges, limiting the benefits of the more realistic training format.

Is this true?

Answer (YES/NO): NO